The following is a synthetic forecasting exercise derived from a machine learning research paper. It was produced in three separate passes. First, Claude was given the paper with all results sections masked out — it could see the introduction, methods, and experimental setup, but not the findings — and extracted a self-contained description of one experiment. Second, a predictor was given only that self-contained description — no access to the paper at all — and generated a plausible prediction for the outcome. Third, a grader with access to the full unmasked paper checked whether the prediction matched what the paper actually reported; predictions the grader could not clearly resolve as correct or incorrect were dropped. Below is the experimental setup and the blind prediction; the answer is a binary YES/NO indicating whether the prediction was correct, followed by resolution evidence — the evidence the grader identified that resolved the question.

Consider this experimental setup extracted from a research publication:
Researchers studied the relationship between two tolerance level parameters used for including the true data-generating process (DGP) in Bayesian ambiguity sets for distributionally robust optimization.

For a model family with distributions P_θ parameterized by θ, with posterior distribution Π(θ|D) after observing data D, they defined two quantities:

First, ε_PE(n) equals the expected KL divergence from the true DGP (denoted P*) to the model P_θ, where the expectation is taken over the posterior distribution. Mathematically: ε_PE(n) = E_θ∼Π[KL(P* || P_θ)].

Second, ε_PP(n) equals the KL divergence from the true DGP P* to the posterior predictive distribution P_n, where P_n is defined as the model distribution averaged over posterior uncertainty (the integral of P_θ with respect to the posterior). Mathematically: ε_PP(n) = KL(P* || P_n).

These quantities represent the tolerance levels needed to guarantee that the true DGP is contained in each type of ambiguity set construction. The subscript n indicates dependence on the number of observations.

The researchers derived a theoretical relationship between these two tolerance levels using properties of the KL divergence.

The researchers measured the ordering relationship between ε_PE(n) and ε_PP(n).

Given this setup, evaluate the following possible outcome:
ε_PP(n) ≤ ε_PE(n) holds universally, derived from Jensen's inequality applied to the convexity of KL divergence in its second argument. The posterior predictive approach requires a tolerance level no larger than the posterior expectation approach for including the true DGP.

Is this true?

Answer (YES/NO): YES